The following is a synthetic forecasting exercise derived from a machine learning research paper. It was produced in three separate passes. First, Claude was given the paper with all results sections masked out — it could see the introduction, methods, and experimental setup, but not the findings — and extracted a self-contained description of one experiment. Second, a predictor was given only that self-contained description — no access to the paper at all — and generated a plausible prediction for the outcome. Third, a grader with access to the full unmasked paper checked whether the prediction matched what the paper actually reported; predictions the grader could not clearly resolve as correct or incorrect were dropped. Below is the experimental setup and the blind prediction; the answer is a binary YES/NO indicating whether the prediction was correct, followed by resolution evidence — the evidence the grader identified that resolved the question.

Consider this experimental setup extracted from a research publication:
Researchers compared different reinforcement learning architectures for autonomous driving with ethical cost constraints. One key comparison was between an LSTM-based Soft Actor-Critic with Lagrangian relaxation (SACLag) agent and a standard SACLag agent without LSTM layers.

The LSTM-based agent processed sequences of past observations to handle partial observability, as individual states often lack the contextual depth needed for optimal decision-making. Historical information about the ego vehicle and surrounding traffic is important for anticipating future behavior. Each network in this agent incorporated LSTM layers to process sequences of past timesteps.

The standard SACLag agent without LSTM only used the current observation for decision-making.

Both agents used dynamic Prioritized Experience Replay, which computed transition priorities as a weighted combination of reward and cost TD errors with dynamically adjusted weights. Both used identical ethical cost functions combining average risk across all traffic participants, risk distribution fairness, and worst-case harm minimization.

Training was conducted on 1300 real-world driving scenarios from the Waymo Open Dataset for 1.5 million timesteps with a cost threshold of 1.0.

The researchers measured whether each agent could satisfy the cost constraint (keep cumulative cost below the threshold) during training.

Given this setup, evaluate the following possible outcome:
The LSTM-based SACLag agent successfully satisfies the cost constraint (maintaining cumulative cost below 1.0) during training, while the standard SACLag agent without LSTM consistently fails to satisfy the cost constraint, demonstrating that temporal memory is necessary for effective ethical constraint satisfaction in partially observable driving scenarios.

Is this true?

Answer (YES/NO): YES